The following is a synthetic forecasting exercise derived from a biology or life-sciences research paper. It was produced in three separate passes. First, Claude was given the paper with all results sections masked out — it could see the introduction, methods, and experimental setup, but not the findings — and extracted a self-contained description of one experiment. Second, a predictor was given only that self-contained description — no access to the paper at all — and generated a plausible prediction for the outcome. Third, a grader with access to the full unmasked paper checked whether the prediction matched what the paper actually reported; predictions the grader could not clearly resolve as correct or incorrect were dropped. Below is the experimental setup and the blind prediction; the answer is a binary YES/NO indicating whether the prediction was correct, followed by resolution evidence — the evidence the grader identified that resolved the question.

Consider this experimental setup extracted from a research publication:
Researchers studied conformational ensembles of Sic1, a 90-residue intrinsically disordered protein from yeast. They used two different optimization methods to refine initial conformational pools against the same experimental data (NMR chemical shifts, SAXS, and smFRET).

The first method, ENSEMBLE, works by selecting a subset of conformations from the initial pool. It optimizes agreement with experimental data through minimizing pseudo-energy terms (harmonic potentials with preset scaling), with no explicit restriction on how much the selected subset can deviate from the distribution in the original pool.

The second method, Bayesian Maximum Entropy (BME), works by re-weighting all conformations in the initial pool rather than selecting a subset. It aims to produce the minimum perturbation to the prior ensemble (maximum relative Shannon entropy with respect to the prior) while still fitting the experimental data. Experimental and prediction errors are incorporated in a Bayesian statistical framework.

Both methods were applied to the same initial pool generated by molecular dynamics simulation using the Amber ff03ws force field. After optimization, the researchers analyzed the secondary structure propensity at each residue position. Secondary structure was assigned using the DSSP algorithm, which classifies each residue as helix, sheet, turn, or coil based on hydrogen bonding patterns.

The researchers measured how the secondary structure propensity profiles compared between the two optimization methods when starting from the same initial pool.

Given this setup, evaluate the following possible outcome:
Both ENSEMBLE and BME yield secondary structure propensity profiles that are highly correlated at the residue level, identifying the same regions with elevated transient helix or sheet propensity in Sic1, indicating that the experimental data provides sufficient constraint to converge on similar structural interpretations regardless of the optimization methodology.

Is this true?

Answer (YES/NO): NO